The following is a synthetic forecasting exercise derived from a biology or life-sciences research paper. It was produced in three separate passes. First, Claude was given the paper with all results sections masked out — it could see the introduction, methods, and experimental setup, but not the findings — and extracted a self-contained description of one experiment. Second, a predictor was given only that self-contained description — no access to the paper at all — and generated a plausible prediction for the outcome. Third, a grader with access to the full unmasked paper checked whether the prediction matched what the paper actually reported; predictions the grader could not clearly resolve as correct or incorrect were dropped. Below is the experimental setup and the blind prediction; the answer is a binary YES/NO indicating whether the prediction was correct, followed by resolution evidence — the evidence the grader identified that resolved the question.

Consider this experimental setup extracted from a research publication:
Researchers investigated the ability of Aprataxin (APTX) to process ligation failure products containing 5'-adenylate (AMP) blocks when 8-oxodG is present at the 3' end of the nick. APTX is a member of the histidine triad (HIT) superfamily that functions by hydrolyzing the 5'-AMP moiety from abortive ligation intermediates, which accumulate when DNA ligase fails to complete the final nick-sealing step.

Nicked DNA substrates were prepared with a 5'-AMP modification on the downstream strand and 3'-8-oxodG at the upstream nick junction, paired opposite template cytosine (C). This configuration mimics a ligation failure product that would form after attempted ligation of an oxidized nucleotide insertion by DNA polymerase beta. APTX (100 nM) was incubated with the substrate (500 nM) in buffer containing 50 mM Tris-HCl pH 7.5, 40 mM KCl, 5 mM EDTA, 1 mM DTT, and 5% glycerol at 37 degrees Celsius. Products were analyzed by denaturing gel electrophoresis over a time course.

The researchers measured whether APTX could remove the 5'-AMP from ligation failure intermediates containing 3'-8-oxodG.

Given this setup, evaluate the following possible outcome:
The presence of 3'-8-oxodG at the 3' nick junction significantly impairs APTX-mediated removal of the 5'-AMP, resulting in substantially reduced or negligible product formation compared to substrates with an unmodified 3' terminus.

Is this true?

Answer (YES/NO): NO